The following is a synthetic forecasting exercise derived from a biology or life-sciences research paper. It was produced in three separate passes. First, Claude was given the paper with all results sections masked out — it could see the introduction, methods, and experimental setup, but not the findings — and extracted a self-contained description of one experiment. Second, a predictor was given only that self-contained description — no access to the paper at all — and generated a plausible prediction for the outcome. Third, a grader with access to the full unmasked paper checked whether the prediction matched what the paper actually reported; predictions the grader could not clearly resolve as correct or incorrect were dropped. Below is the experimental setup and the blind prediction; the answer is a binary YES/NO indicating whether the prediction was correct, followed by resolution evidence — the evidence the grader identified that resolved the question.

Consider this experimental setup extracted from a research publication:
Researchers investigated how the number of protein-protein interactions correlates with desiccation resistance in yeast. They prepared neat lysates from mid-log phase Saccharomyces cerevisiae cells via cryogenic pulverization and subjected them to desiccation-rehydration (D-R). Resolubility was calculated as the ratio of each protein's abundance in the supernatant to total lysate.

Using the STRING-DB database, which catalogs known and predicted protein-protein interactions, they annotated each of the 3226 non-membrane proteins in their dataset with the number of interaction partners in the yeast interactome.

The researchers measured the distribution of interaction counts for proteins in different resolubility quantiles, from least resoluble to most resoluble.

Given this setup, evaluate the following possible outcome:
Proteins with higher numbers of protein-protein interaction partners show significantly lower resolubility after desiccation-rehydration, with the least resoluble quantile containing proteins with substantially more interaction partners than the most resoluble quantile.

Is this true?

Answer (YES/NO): YES